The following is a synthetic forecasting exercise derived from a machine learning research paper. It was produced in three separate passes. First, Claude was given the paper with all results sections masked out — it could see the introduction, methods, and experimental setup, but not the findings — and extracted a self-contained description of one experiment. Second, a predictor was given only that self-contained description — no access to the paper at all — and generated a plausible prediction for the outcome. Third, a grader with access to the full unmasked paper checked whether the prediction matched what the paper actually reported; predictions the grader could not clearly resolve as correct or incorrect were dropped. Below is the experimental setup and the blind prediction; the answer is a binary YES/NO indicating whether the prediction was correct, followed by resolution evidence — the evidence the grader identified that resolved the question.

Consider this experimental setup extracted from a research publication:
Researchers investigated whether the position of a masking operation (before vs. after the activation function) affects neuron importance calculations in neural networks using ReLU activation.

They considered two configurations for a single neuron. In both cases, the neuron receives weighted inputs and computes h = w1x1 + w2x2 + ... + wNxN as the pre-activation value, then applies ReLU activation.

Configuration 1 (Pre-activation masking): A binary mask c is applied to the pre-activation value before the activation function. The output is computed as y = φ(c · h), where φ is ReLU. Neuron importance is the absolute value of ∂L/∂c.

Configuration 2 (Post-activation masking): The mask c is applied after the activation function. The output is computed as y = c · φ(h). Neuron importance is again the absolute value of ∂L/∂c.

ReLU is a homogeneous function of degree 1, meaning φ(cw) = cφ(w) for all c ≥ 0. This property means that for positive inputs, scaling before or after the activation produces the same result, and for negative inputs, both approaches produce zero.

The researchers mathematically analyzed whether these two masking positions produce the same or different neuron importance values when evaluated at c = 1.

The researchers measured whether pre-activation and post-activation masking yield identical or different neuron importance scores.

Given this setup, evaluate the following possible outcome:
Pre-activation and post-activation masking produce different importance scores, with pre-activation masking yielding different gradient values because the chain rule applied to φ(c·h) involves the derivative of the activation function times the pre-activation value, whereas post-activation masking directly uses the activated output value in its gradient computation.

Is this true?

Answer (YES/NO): NO